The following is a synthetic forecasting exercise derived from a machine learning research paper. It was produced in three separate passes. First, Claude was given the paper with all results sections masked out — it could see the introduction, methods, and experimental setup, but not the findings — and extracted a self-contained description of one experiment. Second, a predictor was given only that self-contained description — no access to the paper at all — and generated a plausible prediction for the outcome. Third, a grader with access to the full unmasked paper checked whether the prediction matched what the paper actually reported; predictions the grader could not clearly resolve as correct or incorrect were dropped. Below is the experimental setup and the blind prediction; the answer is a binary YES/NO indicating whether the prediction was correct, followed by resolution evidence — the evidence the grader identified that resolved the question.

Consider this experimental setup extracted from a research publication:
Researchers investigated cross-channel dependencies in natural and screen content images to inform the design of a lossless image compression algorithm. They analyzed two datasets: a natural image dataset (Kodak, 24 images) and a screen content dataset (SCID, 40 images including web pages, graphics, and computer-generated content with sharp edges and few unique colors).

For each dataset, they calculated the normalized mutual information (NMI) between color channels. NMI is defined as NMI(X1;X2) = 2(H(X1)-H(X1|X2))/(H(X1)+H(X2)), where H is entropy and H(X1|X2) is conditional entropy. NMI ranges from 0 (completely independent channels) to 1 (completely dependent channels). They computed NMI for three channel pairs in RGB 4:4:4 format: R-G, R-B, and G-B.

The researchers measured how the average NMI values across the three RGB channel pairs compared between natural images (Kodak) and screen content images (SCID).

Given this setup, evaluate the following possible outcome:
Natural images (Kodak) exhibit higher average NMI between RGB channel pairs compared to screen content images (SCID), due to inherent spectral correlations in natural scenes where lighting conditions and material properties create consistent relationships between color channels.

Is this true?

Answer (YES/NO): NO